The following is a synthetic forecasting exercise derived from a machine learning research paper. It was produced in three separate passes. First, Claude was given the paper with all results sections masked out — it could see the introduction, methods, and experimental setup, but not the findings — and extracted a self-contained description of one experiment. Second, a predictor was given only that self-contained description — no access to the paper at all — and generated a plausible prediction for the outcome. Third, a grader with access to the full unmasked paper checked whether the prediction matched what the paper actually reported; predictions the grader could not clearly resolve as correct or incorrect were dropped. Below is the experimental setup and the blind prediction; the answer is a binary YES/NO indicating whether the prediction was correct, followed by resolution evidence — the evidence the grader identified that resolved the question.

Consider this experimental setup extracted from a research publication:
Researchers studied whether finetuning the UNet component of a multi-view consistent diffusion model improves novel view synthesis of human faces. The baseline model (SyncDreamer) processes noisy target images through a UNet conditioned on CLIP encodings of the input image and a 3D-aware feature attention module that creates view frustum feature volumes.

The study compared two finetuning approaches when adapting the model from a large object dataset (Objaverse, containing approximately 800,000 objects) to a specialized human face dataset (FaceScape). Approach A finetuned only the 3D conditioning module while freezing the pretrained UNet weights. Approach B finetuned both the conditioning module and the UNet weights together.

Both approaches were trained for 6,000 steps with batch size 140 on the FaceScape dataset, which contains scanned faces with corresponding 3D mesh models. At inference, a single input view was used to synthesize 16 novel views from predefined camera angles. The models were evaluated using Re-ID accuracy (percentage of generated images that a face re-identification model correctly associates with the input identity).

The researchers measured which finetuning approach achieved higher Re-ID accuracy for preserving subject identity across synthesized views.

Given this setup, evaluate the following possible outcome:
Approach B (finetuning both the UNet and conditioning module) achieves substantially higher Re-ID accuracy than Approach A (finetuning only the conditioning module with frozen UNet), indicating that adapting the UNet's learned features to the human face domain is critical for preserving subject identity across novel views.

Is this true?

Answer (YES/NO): YES